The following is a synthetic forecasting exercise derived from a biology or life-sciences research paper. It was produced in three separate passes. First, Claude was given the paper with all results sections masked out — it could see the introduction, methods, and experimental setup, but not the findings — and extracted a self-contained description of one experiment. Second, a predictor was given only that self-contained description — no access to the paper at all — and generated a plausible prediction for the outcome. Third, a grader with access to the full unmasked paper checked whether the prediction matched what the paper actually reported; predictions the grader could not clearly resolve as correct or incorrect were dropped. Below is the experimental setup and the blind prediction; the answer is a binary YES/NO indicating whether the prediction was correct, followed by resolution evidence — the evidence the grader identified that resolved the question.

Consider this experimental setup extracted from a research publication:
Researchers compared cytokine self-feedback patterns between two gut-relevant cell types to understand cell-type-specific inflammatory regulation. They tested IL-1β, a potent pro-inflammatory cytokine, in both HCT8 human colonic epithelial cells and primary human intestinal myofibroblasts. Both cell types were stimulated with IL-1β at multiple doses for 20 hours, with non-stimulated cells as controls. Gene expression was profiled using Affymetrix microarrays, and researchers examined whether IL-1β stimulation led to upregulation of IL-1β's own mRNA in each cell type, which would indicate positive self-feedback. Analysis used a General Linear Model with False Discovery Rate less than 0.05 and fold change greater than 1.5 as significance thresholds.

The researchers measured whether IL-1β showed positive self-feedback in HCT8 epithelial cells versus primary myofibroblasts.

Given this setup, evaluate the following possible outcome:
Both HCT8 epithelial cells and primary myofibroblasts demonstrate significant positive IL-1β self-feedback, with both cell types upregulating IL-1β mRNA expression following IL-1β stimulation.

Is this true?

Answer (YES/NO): NO